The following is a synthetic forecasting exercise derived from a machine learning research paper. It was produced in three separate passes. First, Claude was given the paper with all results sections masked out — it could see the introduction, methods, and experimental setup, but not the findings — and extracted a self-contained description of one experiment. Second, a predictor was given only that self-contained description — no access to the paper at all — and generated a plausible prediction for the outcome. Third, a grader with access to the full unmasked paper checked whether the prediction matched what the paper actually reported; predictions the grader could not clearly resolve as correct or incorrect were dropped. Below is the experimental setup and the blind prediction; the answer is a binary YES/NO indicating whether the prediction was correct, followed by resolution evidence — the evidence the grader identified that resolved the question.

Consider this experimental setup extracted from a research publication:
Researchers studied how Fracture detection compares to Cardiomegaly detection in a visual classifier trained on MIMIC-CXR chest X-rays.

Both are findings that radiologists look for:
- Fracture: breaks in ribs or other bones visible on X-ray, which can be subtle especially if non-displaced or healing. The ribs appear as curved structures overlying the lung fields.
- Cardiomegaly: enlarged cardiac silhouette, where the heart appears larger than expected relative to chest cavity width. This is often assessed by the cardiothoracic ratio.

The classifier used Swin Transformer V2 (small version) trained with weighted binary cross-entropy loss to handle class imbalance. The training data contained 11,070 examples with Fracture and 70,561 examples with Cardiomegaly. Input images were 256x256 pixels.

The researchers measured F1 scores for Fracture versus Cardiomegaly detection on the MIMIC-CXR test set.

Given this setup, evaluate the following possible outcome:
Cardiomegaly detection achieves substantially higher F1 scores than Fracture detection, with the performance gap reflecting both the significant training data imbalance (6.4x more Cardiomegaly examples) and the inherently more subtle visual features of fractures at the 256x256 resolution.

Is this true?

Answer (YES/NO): YES